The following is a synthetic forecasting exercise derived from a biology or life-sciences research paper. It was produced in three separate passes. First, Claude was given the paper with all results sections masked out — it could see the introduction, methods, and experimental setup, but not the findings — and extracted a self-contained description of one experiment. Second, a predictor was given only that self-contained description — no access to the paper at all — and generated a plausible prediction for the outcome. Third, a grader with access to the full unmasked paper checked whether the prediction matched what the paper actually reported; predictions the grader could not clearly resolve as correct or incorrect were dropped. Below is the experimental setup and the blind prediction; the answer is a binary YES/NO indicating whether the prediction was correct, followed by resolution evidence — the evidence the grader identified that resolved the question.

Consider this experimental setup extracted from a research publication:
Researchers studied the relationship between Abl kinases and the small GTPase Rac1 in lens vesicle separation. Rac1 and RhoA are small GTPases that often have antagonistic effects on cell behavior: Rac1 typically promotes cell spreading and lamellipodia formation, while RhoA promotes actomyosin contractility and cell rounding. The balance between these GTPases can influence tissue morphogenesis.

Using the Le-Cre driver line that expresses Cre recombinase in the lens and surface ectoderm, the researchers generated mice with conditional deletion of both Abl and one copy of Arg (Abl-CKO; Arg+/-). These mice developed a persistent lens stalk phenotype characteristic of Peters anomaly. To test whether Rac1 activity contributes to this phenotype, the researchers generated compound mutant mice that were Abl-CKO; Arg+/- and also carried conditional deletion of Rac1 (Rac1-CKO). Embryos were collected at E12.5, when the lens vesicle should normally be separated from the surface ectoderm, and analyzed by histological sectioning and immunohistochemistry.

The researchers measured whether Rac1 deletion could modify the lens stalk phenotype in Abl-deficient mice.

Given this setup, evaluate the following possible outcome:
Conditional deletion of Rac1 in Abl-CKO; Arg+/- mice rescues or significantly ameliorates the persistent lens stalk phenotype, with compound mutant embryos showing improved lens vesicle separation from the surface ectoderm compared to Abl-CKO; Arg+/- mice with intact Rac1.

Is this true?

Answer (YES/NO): YES